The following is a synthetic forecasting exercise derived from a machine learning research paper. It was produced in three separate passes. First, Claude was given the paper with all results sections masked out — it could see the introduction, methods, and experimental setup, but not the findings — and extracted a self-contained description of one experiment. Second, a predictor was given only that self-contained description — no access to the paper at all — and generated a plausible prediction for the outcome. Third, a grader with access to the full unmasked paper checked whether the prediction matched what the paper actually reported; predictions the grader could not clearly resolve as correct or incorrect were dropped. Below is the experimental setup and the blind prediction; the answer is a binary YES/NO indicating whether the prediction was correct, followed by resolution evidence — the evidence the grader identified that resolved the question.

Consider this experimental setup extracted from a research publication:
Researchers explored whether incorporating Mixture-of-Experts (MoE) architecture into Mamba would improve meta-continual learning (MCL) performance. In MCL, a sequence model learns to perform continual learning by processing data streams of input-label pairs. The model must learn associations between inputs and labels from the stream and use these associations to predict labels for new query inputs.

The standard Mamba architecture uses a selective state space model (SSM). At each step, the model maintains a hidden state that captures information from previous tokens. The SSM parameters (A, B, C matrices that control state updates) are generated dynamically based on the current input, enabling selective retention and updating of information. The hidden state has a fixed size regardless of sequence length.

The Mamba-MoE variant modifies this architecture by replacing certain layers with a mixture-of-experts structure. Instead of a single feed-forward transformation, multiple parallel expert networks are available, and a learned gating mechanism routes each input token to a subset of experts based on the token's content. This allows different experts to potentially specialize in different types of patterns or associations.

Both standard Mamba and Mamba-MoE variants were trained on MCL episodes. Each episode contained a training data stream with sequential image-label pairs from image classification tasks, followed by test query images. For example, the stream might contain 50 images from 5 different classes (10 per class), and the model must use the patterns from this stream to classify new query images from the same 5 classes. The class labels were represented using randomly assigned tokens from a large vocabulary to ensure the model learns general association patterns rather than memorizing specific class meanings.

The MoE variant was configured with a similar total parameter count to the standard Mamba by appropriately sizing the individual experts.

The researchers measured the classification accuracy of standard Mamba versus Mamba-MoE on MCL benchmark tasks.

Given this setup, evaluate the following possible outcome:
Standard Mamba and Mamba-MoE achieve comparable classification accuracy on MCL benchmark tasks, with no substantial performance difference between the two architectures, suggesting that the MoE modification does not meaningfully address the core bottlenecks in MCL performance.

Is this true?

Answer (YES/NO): NO